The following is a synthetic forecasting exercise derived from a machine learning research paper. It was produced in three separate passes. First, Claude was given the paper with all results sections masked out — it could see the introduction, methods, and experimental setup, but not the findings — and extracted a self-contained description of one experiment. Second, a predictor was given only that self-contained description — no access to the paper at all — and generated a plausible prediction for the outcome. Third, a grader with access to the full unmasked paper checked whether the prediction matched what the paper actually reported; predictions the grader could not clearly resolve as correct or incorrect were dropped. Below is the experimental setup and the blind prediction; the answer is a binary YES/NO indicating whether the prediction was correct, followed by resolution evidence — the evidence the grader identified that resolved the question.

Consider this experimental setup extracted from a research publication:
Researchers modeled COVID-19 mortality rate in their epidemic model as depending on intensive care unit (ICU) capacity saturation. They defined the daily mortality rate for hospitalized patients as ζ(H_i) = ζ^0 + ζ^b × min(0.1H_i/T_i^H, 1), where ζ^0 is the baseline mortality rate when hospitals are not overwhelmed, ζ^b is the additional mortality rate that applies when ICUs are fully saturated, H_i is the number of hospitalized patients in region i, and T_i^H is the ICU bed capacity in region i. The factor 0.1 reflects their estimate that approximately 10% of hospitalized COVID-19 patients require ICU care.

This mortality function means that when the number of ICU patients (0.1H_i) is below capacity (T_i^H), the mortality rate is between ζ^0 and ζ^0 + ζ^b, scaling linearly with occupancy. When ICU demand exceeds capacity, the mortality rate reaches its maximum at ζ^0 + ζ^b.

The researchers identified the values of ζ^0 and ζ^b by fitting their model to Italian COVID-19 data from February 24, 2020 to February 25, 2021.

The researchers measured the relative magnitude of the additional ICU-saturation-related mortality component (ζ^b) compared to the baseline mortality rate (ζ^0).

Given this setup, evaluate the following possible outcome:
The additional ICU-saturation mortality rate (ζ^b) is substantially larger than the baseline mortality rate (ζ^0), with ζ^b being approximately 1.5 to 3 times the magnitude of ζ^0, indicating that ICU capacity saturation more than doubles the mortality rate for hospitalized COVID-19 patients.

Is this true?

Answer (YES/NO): NO